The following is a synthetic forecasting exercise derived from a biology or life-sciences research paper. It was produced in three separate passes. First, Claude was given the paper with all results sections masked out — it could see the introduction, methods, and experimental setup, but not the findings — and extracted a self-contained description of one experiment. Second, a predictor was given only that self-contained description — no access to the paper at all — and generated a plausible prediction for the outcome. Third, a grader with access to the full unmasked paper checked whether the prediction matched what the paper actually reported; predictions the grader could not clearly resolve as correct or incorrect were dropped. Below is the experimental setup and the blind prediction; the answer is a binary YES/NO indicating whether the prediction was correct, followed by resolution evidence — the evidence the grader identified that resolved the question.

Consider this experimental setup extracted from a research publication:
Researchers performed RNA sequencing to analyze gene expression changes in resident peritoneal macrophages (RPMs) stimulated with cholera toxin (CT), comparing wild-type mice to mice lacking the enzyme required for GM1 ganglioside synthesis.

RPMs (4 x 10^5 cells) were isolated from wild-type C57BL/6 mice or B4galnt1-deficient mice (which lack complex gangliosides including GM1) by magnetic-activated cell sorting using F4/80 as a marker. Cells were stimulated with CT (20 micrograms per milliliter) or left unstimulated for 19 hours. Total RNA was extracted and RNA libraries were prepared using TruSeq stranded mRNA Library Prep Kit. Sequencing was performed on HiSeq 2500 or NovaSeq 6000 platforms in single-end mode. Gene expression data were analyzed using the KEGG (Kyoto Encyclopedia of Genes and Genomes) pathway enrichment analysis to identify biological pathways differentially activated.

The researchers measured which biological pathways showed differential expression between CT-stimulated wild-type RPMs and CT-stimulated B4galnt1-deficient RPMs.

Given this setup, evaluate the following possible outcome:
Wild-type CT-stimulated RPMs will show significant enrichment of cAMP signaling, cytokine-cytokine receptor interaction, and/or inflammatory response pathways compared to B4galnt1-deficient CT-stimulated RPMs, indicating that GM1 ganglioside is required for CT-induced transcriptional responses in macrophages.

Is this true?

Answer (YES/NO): NO